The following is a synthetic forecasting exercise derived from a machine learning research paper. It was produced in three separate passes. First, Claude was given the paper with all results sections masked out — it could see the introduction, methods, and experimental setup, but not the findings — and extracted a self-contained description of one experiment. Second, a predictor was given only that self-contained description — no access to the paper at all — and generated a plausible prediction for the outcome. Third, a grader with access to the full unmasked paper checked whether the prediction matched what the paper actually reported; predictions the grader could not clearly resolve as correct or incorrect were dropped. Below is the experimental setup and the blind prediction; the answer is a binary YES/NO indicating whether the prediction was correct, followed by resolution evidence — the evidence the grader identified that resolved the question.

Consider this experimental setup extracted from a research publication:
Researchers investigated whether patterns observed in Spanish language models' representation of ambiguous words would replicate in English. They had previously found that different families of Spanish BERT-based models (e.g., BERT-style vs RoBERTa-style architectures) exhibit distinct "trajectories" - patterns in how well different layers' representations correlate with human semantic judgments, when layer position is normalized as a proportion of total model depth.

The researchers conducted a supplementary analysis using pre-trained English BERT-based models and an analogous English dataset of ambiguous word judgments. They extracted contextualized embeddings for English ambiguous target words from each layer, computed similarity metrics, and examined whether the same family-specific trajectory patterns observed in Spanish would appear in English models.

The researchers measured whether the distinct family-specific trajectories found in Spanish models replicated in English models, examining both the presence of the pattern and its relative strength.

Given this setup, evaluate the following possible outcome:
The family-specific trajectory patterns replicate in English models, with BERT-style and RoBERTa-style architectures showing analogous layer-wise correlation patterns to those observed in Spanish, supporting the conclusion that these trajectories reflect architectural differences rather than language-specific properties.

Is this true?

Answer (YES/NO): NO